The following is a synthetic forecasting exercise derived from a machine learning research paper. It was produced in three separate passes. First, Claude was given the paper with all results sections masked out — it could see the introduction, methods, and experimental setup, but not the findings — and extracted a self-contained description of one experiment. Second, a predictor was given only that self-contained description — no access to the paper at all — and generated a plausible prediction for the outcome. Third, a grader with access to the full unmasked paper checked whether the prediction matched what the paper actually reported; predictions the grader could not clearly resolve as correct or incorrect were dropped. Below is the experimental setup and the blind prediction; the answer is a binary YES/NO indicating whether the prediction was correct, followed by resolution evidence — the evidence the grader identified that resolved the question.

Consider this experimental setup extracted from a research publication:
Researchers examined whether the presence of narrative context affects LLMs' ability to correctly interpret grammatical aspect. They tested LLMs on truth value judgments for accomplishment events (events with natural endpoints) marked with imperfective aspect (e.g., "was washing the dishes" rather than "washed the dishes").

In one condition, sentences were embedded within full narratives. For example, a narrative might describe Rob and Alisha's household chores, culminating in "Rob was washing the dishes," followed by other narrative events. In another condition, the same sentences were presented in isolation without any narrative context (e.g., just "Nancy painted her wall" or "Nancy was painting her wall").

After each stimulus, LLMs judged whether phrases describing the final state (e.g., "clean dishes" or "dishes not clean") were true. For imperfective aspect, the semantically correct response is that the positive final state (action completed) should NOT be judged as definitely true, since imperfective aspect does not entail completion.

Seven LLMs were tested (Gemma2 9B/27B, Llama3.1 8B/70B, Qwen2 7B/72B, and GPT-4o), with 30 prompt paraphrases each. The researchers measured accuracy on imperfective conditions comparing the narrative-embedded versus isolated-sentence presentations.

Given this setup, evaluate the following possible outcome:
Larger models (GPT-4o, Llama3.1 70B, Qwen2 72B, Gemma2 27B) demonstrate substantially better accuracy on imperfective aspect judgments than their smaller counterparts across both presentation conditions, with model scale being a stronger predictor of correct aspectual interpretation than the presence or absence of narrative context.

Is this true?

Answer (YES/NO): NO